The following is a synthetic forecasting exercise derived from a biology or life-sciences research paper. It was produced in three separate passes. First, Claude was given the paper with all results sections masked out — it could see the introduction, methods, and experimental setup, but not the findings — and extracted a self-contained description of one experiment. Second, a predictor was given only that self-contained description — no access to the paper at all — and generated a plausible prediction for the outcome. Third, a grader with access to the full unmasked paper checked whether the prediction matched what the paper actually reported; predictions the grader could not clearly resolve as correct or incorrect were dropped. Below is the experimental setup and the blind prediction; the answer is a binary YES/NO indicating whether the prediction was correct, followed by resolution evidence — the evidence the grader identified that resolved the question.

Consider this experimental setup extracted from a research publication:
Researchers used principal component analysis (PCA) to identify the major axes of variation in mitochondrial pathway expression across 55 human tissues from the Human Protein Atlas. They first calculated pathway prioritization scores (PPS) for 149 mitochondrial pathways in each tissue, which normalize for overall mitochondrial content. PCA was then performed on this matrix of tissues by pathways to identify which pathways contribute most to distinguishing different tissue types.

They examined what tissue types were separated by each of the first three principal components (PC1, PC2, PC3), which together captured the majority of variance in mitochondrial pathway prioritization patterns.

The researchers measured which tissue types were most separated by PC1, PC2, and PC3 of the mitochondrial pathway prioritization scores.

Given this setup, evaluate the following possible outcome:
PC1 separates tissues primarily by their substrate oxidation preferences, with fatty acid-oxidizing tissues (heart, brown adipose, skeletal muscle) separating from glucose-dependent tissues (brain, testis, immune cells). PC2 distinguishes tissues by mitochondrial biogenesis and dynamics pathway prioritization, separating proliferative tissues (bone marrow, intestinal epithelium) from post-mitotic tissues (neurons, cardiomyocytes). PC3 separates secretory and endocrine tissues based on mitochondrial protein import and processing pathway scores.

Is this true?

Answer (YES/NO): NO